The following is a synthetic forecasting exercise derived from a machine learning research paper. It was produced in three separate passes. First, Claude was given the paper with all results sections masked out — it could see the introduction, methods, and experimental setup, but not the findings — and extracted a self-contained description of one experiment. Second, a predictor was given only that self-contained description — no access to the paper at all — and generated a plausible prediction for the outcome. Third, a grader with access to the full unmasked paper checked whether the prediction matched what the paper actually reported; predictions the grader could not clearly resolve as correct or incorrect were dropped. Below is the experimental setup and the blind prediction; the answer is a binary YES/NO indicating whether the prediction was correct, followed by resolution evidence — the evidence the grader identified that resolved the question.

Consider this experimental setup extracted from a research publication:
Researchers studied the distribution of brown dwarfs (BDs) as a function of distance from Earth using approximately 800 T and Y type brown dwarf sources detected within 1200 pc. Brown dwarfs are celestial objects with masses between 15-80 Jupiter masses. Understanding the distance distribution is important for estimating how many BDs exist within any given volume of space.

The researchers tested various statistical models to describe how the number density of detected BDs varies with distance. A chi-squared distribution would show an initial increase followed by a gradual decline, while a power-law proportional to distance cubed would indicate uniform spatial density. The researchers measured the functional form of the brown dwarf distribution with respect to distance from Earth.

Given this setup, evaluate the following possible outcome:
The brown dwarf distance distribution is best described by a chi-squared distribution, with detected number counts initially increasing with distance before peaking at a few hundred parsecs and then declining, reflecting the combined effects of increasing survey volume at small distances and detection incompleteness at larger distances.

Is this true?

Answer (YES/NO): YES